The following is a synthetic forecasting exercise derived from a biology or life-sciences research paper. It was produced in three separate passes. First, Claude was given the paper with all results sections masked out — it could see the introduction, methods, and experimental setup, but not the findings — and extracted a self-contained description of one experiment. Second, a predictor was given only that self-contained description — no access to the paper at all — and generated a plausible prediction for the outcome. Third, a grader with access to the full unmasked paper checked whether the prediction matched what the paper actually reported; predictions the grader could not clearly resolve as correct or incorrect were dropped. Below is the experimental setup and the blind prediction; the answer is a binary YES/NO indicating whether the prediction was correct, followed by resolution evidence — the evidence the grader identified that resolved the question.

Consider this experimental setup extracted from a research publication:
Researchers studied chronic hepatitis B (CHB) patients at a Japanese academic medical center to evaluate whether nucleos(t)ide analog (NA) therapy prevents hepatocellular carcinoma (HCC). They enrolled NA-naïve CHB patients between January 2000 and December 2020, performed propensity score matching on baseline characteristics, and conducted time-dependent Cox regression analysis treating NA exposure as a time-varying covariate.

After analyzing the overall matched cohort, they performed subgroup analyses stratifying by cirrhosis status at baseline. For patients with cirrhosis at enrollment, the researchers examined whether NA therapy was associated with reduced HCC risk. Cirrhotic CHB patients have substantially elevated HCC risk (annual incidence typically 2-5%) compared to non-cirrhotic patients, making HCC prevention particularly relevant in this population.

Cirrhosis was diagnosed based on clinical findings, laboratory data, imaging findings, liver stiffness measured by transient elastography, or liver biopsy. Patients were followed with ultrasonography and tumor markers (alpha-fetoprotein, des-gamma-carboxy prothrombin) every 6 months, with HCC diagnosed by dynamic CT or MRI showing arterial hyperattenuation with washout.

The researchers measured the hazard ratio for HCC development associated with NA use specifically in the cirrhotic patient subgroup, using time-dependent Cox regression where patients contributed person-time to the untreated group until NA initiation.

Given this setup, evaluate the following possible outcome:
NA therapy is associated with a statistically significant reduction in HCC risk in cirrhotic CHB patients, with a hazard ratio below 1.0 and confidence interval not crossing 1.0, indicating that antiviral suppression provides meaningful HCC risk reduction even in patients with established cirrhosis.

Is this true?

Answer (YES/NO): YES